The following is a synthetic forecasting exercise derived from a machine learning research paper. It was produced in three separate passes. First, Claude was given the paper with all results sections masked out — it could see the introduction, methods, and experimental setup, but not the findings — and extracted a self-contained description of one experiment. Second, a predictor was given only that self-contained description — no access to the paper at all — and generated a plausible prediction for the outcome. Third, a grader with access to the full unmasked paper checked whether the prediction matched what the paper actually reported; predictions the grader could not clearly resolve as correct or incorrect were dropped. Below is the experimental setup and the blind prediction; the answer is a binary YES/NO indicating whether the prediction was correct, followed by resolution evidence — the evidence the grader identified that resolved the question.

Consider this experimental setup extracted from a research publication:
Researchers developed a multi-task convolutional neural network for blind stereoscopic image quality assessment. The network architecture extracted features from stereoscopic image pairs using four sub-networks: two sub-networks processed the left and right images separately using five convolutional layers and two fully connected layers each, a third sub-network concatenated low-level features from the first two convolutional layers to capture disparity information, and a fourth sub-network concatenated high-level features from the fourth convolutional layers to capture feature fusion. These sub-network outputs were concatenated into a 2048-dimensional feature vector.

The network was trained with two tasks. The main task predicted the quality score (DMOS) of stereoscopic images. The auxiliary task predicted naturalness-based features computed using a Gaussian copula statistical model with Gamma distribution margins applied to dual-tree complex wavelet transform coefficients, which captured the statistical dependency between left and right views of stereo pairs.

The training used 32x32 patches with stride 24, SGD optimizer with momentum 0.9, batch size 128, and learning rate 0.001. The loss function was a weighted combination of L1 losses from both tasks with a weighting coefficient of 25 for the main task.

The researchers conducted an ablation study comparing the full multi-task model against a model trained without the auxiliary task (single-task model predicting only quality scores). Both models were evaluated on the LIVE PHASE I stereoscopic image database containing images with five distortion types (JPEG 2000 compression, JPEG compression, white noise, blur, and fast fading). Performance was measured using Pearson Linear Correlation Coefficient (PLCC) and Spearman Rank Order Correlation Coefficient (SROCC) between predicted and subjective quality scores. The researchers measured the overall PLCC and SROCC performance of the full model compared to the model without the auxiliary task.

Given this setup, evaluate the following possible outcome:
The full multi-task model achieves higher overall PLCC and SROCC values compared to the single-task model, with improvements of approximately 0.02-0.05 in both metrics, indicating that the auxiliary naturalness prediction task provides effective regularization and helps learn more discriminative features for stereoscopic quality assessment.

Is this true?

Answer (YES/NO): NO